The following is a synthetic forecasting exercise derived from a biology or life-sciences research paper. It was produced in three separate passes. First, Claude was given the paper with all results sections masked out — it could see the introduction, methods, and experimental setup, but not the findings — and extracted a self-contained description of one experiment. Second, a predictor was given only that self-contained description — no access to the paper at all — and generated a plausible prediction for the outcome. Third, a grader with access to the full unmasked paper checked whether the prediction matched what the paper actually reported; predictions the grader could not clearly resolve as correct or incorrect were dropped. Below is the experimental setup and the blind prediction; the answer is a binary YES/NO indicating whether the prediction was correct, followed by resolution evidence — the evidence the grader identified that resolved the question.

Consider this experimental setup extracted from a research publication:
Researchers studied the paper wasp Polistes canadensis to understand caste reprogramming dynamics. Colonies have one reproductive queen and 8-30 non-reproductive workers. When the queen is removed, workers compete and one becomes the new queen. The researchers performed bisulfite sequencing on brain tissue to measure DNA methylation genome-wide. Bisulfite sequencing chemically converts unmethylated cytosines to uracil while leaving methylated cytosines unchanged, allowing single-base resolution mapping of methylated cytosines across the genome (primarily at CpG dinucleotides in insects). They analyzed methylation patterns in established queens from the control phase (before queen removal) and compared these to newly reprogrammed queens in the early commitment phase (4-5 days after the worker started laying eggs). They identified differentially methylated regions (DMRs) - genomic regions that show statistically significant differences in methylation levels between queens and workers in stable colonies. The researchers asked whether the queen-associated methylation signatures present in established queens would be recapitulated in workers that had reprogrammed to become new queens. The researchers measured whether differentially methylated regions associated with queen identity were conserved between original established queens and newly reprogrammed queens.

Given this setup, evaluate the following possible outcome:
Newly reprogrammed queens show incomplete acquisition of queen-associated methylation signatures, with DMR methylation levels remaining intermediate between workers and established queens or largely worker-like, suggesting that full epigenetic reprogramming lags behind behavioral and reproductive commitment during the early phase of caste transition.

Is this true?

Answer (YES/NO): NO